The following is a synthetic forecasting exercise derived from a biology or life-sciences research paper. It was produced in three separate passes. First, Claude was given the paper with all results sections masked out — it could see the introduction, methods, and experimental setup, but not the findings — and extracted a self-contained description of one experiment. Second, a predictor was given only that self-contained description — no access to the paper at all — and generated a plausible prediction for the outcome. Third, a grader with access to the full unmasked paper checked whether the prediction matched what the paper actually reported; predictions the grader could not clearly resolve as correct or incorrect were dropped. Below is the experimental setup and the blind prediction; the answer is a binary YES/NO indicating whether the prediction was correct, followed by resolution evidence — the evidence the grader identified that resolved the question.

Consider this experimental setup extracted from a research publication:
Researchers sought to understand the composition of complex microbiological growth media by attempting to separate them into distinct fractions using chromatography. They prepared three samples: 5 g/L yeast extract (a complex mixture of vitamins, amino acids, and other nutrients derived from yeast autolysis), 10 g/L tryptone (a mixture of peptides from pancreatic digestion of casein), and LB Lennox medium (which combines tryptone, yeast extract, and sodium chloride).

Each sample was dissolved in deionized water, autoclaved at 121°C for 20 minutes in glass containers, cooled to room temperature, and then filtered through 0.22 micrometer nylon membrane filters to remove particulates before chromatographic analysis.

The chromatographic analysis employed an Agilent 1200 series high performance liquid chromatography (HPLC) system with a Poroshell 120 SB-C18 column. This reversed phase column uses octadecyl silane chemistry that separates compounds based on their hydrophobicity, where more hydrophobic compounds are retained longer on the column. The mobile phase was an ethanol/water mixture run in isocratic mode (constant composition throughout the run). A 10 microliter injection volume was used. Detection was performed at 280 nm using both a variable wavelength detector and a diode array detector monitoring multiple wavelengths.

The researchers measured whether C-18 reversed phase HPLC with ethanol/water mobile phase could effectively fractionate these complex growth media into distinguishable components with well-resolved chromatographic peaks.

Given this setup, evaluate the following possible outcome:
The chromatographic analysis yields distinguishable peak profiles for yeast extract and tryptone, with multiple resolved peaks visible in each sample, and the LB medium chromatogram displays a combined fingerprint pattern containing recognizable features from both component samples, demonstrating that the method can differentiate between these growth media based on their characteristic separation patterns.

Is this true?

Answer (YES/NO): NO